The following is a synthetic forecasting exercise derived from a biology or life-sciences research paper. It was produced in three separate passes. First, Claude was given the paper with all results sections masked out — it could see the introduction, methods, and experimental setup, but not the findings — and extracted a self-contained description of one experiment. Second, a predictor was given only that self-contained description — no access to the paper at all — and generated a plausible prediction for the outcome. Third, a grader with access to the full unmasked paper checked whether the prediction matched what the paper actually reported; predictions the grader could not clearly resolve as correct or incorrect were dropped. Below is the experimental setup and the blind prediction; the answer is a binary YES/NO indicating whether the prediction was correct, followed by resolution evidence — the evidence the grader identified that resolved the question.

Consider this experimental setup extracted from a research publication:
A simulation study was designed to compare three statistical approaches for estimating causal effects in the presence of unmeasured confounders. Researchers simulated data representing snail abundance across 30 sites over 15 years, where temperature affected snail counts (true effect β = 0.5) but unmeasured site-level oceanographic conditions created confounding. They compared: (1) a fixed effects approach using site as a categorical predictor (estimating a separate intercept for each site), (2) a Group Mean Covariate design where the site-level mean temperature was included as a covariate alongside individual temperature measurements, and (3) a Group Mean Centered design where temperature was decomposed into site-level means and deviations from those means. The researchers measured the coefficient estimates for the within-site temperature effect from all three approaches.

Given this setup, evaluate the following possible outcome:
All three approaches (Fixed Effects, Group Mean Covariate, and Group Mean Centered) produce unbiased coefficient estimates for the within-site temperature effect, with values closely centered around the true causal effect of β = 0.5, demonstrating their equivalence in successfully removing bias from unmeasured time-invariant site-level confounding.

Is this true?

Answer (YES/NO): NO